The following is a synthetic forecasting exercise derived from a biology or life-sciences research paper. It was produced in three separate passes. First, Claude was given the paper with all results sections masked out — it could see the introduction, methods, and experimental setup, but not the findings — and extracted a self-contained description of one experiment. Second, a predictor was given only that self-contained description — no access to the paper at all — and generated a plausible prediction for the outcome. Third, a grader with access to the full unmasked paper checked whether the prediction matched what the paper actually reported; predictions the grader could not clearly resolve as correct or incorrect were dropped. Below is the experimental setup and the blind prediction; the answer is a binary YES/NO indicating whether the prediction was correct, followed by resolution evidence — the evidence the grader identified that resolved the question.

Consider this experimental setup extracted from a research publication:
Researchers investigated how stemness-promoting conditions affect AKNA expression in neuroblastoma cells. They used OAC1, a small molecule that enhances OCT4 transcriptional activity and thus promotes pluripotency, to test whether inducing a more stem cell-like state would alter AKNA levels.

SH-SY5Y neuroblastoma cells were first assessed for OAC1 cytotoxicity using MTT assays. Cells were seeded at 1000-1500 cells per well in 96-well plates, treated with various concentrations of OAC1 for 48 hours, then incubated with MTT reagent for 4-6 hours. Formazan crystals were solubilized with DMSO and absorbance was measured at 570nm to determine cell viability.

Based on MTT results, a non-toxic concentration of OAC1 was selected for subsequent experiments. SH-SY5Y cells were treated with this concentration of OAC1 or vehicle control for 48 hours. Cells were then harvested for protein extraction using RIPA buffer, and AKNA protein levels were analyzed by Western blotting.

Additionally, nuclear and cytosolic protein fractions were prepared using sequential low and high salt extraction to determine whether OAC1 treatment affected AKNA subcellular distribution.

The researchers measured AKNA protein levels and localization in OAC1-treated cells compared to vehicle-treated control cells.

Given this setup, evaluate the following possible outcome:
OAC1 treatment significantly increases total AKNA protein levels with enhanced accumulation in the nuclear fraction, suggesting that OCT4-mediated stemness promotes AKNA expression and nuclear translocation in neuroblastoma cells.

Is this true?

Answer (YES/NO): YES